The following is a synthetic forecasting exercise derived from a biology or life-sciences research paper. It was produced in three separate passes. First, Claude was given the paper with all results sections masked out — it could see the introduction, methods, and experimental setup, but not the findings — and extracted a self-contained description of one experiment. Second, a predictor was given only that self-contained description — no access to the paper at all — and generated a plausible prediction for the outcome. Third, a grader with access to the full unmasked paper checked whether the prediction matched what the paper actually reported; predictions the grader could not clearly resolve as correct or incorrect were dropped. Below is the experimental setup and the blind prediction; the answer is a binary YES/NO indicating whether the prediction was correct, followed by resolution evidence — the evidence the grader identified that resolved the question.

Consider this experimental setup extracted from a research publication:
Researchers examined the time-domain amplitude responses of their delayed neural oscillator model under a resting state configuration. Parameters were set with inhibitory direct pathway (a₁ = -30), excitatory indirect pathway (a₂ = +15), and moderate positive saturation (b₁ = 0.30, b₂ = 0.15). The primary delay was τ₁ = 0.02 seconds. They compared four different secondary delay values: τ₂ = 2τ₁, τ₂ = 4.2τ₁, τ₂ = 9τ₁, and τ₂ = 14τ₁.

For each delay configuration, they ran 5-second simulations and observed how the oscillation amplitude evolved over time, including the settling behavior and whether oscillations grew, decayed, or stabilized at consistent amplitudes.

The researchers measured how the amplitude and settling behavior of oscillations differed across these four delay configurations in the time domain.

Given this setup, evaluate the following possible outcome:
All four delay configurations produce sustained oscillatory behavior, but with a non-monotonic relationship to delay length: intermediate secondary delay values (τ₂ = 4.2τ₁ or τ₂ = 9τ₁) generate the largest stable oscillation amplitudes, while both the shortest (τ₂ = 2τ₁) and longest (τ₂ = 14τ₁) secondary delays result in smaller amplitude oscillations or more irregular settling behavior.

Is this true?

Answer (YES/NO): NO